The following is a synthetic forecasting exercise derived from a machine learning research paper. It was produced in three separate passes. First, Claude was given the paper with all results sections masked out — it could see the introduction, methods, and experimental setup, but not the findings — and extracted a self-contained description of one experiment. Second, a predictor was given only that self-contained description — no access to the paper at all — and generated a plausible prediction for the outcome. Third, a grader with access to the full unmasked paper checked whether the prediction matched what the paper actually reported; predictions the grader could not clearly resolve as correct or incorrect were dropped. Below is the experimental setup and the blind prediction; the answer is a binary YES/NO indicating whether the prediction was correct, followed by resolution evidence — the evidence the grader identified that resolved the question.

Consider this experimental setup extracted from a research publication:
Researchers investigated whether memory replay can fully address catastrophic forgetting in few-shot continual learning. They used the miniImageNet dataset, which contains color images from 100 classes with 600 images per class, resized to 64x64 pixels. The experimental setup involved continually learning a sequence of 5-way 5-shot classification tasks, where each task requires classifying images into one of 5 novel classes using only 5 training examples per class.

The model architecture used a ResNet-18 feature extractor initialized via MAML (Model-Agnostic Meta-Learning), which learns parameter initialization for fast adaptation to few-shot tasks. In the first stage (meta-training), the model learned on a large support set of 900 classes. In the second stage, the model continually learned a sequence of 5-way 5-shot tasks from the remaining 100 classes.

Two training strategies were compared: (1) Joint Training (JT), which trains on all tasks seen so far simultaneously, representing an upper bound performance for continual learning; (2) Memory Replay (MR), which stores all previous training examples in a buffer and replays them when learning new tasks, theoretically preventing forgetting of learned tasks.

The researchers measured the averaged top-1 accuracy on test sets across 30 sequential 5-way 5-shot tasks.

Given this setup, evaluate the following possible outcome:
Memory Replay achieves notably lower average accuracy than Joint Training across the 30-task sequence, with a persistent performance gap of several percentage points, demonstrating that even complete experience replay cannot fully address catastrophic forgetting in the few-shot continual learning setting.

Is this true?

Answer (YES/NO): NO